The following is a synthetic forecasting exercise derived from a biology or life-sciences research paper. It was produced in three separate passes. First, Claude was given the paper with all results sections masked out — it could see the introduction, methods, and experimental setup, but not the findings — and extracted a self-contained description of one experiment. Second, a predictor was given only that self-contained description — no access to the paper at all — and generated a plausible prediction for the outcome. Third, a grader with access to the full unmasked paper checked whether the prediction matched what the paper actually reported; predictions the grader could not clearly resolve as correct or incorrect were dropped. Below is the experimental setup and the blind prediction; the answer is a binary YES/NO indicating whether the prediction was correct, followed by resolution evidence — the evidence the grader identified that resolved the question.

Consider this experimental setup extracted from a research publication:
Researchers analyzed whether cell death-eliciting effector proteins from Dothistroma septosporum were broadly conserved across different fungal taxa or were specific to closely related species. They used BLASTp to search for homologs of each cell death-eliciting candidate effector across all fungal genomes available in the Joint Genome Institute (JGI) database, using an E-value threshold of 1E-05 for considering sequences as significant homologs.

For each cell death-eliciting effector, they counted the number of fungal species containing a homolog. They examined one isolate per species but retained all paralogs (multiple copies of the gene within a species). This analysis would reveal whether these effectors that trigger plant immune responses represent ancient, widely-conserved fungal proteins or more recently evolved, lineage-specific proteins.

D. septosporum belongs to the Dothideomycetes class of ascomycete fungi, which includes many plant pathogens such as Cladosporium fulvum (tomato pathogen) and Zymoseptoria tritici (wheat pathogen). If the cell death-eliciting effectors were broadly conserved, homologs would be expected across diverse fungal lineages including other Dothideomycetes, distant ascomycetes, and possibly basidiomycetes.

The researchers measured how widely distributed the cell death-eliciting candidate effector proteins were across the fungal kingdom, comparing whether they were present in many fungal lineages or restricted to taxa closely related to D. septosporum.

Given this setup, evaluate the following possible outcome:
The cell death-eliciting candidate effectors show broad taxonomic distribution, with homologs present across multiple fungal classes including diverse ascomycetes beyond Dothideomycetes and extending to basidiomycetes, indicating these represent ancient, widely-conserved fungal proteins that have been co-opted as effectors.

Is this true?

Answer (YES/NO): YES